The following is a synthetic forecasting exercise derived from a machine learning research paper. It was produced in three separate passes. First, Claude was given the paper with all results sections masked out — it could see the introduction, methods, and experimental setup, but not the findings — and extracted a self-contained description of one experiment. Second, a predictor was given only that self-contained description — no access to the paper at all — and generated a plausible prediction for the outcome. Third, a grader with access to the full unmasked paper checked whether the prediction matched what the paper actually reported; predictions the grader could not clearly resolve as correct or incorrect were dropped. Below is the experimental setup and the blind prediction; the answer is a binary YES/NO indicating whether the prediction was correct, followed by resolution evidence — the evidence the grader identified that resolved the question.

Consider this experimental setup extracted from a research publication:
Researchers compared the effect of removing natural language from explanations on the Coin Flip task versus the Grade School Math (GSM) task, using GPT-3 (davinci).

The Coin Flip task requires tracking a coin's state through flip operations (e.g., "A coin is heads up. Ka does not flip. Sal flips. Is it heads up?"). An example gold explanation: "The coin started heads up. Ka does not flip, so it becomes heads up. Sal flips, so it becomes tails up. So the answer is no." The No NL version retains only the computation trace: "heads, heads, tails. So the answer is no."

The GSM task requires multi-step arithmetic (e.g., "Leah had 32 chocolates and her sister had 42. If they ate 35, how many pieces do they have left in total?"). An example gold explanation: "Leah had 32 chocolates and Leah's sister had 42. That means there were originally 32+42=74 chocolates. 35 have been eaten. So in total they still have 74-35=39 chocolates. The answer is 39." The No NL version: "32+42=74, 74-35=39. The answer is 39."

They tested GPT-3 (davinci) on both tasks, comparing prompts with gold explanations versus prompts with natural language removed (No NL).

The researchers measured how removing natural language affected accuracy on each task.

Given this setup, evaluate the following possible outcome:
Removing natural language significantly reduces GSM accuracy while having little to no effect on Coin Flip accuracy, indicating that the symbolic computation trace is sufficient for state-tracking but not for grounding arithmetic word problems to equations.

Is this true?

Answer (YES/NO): YES